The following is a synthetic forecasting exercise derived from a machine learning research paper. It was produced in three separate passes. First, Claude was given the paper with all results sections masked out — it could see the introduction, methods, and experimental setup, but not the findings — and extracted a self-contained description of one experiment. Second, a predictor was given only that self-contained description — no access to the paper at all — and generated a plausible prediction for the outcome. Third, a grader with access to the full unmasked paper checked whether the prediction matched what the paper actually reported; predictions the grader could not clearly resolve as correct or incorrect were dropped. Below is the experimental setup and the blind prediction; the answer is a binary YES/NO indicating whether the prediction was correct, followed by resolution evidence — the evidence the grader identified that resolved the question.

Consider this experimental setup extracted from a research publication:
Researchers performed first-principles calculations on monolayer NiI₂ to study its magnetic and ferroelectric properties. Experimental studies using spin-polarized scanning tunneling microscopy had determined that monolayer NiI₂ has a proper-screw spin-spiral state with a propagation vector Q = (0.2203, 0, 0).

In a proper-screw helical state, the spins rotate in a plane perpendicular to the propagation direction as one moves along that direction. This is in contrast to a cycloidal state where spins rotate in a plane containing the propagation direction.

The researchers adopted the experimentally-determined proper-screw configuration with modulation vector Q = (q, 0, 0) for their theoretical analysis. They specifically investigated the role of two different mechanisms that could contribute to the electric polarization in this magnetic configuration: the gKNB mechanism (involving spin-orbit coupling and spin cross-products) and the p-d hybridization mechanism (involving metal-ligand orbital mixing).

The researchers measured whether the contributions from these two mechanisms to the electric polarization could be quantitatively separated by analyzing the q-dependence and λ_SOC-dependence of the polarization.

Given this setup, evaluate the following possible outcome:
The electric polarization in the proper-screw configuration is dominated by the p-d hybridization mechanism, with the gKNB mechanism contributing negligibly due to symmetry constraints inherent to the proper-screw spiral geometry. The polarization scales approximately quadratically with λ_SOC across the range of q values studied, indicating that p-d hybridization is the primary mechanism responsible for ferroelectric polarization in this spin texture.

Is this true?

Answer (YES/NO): NO